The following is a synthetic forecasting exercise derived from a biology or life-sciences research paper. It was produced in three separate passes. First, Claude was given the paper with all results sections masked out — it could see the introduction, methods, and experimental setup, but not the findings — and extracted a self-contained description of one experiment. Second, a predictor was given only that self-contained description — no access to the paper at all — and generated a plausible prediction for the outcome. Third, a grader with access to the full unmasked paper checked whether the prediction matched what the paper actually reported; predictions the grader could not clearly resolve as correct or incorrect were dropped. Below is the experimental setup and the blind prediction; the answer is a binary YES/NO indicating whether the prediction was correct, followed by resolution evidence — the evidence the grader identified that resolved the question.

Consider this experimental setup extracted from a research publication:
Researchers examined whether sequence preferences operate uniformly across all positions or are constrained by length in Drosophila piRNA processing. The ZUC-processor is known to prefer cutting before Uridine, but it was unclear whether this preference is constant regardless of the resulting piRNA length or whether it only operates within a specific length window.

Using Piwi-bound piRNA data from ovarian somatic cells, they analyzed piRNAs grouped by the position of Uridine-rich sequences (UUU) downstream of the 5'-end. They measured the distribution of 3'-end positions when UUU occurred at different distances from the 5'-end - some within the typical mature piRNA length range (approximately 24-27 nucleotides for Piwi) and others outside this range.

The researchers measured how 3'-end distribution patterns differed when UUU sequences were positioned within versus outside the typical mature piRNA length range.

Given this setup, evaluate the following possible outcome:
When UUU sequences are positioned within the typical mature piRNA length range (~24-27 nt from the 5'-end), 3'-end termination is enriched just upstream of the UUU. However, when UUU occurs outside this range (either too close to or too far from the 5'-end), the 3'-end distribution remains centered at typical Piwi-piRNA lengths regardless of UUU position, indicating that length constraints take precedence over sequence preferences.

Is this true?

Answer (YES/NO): YES